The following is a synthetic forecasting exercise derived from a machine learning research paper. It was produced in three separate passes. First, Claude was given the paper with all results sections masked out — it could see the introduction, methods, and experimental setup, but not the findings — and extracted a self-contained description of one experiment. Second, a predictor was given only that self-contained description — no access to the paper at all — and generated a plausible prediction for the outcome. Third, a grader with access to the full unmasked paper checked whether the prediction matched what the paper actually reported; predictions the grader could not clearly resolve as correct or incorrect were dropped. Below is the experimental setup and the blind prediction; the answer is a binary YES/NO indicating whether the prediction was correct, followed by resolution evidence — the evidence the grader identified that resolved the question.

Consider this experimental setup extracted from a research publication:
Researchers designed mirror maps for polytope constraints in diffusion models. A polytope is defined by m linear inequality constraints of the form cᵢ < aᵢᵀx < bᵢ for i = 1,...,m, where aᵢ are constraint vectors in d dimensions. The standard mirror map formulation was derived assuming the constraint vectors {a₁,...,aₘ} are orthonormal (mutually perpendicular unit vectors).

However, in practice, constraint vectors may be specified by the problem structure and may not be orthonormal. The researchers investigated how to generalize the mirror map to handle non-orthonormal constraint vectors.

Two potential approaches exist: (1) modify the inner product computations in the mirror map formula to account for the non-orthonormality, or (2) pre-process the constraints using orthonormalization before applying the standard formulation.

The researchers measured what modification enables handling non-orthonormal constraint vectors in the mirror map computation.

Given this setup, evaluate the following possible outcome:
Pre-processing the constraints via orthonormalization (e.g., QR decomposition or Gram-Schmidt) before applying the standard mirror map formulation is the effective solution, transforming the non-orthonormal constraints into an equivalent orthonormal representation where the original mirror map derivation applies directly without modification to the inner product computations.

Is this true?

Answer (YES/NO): NO